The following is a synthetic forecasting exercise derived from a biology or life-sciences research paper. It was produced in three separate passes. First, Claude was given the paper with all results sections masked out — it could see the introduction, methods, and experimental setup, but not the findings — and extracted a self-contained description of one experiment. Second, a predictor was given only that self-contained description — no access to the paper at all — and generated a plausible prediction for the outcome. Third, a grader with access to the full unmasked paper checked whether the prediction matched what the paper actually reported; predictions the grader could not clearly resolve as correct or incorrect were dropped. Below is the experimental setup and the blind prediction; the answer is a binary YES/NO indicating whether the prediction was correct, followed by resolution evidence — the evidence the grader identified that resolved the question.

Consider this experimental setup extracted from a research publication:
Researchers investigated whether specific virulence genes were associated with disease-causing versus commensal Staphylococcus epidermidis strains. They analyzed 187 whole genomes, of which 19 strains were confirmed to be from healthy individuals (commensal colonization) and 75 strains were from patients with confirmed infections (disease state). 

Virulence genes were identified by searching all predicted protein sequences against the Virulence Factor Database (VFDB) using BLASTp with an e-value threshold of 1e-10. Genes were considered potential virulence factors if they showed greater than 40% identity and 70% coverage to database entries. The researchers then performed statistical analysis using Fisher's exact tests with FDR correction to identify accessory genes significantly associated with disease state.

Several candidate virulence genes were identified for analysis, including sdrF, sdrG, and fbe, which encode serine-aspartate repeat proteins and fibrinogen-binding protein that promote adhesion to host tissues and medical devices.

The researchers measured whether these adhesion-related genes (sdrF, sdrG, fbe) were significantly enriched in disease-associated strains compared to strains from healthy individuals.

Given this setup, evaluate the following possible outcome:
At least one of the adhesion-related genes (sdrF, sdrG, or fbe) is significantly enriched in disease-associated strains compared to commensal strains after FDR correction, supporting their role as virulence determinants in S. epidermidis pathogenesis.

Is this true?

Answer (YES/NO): YES